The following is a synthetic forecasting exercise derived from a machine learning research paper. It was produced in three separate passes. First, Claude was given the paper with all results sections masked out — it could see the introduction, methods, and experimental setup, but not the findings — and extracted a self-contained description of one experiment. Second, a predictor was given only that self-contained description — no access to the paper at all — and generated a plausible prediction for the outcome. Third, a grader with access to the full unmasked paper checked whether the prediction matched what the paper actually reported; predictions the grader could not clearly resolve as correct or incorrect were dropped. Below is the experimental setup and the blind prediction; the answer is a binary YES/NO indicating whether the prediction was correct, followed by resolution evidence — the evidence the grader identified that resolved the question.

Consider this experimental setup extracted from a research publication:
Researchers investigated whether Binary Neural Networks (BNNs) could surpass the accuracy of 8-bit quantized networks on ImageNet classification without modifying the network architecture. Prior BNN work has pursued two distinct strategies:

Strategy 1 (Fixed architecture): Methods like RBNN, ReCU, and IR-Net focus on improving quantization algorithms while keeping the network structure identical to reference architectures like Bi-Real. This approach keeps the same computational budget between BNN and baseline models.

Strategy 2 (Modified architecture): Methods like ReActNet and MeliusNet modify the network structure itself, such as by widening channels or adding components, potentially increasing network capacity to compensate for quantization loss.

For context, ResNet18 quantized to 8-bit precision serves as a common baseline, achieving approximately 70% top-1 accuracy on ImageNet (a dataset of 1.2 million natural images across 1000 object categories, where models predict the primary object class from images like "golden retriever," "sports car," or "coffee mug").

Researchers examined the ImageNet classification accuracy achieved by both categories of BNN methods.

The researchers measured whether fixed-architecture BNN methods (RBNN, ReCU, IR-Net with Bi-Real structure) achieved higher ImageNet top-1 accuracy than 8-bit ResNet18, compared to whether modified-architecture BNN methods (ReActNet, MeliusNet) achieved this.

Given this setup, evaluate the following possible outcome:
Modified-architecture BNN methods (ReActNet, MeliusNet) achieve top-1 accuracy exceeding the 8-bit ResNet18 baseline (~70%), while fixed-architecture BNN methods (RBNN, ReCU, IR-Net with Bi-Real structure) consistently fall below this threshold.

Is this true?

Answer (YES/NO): NO